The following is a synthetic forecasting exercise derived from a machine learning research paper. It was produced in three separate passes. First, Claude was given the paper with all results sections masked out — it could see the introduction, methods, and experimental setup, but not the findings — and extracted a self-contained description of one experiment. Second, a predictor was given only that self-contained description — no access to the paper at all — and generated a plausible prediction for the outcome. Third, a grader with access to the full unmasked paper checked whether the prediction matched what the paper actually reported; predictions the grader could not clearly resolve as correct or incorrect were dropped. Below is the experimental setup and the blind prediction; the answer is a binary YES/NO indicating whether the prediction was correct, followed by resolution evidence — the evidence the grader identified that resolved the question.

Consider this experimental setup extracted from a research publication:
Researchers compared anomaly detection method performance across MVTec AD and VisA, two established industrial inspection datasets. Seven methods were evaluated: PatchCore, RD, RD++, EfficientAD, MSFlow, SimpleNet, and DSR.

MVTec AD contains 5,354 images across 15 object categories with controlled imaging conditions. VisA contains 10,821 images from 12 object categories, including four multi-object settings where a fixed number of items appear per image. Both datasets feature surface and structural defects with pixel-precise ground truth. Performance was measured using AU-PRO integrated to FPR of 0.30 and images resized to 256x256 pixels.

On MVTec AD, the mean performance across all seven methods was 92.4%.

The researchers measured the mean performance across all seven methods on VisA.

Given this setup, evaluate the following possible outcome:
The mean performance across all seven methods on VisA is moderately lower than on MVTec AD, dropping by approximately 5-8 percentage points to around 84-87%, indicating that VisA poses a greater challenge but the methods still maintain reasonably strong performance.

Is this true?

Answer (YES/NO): NO